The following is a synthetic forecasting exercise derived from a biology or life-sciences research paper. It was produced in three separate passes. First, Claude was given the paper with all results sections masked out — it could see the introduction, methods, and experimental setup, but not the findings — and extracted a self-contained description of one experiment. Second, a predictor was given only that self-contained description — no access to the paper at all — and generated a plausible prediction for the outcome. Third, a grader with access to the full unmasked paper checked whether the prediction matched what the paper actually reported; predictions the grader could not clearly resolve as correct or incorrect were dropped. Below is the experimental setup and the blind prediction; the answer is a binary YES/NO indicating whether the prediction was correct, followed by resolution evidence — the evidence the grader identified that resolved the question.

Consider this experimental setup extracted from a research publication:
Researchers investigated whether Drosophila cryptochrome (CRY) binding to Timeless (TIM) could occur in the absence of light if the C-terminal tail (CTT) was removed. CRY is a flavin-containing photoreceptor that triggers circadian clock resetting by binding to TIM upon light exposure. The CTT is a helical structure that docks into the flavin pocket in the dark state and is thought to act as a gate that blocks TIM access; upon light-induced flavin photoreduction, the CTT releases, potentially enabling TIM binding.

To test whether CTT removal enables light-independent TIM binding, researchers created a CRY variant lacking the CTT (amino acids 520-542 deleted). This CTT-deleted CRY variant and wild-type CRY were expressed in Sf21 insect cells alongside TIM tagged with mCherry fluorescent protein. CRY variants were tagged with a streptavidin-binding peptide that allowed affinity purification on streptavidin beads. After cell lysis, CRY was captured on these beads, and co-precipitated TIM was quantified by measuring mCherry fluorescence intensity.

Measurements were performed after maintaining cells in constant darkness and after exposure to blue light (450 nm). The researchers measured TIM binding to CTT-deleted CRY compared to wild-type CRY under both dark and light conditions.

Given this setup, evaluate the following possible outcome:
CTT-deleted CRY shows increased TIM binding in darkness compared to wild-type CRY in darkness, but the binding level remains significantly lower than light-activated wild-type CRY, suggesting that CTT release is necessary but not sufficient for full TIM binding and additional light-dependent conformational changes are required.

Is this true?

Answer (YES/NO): NO